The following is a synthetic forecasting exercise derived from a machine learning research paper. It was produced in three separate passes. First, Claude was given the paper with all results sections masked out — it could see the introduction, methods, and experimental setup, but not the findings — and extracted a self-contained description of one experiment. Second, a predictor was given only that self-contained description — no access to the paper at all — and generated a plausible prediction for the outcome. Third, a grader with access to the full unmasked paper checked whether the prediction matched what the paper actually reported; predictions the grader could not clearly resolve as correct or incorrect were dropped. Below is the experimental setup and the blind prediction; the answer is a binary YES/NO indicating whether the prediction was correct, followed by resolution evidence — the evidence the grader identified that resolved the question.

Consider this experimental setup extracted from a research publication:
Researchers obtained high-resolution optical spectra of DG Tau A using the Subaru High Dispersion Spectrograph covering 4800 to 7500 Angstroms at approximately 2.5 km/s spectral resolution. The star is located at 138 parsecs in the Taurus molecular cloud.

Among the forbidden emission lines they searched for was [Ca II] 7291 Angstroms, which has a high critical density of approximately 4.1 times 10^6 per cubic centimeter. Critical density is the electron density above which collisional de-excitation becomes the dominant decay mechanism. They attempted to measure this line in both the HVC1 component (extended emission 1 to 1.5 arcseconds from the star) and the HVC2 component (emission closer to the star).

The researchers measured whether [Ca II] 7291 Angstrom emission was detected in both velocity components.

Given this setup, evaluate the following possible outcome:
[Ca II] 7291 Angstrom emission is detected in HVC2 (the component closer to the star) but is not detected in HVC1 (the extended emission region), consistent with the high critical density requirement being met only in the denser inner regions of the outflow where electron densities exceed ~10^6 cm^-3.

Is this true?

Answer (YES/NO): NO